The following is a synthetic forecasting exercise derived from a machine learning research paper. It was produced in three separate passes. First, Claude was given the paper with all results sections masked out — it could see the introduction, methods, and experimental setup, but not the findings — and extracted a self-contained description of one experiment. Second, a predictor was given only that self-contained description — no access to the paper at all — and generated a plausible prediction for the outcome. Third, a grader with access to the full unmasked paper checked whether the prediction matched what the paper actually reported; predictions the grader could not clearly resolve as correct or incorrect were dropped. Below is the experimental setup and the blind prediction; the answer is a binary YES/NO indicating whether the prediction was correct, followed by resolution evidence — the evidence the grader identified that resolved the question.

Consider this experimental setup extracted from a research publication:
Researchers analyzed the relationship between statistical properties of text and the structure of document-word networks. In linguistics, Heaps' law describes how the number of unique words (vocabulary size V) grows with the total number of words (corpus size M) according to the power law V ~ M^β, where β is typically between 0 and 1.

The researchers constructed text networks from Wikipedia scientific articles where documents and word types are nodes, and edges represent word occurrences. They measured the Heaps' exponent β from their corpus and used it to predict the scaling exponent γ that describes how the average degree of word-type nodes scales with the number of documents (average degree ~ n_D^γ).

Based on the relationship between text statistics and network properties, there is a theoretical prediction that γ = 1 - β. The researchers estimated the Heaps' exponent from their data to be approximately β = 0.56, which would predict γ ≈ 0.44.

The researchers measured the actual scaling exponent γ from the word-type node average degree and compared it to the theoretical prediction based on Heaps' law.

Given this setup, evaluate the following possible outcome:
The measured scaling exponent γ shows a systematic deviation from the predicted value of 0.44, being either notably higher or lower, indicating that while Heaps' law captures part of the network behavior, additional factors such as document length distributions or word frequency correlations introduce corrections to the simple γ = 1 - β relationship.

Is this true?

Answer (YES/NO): NO